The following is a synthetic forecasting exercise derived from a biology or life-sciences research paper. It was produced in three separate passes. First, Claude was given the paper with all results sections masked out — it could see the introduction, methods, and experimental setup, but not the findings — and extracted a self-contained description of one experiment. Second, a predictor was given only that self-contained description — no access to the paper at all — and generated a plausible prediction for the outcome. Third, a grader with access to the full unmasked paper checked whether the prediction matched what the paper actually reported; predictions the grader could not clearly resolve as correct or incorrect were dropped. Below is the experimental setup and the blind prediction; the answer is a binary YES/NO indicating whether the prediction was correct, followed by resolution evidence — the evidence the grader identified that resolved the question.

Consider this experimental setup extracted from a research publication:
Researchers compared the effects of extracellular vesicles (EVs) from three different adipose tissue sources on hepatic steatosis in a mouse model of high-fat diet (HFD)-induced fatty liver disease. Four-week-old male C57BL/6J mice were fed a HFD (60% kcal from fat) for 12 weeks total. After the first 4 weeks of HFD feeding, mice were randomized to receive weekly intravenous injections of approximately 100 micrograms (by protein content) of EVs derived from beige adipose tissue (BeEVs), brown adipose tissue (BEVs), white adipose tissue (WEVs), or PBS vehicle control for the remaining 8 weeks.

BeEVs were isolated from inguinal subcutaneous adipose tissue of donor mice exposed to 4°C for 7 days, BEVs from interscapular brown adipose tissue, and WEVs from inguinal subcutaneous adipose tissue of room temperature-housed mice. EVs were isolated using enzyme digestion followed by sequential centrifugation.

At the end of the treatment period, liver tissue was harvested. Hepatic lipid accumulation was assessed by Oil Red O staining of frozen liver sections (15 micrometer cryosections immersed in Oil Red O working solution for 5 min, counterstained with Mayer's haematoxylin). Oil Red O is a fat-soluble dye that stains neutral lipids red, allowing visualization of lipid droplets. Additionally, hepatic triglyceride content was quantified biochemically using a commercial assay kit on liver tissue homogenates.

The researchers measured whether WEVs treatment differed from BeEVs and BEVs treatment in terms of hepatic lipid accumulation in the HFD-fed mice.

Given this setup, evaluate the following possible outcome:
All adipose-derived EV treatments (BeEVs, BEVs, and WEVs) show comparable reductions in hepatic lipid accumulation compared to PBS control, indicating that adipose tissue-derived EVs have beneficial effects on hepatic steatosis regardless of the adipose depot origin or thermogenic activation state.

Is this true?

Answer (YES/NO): NO